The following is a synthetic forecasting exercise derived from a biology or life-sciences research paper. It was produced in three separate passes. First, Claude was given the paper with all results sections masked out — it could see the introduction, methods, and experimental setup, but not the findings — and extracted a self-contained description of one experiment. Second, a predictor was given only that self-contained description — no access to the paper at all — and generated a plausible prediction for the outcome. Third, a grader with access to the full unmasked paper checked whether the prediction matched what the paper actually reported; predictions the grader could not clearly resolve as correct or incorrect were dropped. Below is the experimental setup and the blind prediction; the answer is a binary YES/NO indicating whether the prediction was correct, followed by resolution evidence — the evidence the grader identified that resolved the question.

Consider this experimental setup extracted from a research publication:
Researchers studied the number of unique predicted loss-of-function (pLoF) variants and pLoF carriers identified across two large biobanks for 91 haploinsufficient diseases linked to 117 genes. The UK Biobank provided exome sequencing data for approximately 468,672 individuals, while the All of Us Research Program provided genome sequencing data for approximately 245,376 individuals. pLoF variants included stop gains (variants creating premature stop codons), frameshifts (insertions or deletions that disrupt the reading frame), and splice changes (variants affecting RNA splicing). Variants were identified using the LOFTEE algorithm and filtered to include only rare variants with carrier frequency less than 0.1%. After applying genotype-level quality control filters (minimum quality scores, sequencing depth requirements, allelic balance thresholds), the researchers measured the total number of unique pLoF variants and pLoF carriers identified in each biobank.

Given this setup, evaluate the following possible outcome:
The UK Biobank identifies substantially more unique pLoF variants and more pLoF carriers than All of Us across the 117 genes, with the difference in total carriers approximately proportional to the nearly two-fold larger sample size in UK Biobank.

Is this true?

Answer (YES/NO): NO